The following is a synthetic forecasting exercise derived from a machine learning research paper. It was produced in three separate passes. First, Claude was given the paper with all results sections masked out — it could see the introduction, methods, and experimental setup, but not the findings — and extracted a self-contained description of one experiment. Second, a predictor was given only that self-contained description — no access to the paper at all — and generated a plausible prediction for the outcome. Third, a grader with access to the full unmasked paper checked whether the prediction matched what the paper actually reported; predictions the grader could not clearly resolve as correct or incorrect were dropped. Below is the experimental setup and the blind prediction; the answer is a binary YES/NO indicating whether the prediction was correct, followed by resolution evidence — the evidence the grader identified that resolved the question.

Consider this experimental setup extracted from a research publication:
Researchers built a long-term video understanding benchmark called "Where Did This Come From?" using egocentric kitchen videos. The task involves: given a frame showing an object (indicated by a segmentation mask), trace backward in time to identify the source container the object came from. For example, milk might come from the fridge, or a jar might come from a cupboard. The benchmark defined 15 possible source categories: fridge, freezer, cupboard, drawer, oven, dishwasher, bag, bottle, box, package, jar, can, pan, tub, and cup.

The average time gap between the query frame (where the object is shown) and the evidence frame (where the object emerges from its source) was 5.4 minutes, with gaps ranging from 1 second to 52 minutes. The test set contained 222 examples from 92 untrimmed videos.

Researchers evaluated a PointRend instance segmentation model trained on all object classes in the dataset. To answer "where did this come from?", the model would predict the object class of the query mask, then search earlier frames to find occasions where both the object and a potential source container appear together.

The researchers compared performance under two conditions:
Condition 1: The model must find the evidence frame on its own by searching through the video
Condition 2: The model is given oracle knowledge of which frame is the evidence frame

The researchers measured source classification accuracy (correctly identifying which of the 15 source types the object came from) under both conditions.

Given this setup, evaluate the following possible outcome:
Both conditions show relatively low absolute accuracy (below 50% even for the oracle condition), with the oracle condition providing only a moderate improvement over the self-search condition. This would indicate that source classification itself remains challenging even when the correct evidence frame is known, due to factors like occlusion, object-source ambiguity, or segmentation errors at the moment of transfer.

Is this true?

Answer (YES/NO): NO